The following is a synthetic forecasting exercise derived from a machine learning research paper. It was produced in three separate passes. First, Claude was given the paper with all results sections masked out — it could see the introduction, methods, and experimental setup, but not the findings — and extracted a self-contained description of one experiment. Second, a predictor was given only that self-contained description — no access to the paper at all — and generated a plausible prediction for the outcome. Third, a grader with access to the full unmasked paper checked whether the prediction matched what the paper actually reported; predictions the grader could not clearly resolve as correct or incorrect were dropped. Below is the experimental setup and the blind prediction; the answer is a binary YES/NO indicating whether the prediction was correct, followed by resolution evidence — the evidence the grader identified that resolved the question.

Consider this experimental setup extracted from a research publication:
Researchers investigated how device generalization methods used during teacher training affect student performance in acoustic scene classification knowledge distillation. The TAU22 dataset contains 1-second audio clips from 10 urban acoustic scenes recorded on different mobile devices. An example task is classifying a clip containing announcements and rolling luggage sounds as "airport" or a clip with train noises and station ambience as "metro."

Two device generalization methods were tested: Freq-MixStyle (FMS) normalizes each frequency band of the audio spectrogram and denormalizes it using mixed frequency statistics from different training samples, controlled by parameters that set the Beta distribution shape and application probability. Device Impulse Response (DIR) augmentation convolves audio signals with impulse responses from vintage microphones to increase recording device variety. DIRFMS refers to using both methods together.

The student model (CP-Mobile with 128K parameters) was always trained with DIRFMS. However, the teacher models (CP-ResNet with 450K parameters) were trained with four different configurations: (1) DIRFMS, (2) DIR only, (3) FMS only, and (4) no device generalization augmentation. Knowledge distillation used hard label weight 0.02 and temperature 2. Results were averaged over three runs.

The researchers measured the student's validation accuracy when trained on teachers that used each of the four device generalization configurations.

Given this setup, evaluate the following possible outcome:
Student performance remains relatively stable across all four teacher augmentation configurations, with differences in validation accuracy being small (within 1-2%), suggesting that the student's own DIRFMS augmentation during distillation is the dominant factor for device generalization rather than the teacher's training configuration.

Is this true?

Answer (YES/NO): NO